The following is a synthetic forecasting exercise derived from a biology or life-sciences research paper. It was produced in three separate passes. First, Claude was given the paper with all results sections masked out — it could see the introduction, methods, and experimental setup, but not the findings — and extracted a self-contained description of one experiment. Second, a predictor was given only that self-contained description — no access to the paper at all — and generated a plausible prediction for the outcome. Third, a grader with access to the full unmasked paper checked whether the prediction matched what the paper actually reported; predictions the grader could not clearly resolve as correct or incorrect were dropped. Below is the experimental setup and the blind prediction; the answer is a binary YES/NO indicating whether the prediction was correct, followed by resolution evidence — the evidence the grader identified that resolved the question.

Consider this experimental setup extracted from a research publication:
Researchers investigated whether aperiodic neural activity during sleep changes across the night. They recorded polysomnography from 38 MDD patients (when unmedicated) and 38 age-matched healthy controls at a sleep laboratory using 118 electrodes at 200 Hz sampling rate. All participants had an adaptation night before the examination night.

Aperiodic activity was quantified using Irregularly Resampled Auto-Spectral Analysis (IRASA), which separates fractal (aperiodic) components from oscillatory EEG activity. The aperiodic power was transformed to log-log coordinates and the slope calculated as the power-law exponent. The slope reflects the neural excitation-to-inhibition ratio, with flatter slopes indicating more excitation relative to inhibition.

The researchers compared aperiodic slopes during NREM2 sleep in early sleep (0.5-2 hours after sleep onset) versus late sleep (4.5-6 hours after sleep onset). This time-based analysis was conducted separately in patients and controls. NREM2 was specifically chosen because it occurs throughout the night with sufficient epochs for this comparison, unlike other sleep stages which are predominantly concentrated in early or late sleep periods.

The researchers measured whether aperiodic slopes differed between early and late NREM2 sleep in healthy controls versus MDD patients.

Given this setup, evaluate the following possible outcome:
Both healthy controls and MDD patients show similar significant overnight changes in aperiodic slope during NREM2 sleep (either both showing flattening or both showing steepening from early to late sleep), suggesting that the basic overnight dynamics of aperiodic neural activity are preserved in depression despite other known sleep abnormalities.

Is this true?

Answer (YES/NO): NO